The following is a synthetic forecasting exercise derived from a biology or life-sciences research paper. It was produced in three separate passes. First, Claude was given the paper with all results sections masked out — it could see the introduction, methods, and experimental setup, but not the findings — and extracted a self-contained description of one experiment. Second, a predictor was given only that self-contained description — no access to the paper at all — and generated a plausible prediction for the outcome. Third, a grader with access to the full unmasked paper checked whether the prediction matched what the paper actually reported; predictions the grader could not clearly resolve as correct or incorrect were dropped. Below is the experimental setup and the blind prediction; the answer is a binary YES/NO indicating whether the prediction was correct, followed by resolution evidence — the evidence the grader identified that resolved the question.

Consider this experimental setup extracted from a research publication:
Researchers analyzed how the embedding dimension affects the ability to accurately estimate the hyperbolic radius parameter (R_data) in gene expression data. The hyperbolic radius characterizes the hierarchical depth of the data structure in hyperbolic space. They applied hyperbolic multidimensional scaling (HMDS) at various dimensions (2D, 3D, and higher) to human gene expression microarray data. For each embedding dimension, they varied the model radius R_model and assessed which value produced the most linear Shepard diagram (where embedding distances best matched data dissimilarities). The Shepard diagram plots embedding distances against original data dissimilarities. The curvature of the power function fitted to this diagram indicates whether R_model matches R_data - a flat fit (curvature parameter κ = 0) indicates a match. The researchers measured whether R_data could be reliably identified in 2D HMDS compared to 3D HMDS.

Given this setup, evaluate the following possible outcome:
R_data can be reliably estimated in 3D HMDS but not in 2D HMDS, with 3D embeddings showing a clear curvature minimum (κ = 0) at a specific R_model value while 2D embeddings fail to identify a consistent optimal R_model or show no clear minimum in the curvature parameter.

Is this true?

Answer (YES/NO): YES